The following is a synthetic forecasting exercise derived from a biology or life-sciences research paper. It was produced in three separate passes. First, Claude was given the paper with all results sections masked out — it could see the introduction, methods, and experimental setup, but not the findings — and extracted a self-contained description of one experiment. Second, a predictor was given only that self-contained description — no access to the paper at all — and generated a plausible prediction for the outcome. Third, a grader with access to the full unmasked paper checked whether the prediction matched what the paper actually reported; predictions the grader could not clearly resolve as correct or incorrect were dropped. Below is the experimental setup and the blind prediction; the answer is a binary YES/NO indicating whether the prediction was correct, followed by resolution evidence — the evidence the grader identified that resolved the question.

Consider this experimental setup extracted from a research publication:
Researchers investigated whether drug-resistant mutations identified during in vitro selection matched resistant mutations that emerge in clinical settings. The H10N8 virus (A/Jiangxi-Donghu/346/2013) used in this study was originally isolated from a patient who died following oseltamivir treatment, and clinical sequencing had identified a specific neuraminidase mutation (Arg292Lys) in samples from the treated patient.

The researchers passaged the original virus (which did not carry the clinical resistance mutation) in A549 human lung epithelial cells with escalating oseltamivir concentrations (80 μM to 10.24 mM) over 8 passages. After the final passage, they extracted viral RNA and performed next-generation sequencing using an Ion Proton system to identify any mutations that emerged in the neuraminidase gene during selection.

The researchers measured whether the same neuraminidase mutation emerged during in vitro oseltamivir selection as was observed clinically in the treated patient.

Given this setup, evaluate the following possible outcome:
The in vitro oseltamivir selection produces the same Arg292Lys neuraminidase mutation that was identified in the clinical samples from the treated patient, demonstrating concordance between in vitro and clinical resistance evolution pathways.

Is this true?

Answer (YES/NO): YES